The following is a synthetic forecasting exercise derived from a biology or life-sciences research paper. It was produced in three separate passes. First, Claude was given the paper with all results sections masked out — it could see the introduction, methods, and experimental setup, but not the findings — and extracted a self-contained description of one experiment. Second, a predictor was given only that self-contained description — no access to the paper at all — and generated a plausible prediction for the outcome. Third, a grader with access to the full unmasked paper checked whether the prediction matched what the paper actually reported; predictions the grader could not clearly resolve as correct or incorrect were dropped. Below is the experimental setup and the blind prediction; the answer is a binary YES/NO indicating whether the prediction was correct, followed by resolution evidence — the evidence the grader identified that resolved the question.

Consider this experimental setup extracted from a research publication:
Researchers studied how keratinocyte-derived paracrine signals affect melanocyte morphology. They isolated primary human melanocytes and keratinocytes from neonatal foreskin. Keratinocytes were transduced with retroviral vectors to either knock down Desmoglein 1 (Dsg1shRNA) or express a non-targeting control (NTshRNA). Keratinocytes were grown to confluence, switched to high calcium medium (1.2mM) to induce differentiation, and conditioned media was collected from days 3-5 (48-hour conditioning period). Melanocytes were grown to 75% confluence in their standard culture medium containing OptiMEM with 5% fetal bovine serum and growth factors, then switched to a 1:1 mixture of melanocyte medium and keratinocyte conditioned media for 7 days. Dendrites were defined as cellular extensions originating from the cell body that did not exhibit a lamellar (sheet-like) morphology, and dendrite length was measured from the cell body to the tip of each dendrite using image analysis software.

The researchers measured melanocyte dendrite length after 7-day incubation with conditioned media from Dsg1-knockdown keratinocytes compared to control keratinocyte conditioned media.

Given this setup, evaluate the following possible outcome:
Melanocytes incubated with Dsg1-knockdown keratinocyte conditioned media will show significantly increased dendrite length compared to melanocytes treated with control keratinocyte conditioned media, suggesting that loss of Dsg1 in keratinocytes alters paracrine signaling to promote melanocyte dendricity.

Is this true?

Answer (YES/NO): NO